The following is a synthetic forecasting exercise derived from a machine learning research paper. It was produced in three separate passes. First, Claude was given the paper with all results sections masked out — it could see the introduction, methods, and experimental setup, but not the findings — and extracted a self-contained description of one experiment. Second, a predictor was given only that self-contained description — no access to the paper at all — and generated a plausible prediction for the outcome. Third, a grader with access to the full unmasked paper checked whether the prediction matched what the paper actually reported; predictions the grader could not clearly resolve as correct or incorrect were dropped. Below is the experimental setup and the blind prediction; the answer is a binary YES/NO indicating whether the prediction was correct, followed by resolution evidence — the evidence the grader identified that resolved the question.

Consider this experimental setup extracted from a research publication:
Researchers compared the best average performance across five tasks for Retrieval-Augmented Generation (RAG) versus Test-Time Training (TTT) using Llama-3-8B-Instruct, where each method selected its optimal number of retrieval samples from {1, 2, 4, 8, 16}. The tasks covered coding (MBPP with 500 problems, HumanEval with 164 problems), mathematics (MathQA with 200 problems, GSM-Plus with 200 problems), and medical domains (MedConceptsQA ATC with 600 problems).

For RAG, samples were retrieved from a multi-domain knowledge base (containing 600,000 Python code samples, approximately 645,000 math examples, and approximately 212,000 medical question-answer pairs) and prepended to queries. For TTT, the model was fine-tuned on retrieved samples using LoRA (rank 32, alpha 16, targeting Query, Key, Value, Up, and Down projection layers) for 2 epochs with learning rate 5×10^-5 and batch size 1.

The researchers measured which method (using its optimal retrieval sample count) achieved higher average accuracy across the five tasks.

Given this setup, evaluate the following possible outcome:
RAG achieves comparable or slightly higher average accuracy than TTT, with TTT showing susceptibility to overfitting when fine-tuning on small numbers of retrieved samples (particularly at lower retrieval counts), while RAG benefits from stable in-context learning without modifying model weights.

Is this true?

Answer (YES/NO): NO